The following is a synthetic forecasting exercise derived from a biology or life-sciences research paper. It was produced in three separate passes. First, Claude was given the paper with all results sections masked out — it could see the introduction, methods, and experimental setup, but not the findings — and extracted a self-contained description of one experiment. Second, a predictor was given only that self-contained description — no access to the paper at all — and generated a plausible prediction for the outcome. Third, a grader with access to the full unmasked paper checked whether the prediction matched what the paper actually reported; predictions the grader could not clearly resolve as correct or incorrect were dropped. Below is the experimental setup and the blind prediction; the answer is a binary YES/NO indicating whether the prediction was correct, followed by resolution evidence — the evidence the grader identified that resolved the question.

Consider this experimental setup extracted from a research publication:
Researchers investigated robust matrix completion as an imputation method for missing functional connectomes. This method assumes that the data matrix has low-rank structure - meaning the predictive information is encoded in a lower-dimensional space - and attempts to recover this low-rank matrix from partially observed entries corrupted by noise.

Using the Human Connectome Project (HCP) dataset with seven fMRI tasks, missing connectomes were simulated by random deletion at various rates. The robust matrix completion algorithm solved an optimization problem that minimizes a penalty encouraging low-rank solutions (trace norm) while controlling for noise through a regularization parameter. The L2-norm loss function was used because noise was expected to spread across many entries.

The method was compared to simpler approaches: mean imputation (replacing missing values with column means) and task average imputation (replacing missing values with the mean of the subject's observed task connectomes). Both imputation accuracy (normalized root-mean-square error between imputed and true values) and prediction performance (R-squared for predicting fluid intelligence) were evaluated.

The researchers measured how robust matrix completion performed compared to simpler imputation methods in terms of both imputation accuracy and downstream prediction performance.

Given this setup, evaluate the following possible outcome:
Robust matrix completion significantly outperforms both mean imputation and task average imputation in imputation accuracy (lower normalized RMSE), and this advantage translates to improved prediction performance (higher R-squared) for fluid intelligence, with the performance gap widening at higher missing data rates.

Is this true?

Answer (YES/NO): NO